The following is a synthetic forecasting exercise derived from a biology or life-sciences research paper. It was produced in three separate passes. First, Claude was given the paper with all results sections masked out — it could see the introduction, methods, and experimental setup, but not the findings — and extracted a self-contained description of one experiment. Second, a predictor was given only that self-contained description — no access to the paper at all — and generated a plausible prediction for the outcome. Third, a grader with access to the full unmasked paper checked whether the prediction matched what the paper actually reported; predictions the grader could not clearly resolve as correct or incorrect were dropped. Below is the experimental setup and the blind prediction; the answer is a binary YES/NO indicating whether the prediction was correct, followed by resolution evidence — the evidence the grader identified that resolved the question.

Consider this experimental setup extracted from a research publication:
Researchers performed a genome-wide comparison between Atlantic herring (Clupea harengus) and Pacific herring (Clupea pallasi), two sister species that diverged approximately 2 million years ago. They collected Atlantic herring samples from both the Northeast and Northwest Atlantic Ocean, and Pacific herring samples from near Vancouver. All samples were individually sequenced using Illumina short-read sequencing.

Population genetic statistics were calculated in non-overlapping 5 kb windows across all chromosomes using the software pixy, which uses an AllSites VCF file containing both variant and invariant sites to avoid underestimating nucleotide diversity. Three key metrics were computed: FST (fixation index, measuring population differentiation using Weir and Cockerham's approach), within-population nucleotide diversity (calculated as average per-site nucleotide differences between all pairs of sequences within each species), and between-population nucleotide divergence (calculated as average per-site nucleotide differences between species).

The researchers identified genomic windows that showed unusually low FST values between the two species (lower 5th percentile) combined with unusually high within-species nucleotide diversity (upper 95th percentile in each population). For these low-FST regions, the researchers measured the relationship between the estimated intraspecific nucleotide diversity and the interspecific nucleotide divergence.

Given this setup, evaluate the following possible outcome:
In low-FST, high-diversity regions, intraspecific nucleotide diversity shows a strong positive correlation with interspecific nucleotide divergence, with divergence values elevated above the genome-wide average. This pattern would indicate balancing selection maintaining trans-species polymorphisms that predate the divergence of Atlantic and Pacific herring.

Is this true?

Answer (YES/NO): YES